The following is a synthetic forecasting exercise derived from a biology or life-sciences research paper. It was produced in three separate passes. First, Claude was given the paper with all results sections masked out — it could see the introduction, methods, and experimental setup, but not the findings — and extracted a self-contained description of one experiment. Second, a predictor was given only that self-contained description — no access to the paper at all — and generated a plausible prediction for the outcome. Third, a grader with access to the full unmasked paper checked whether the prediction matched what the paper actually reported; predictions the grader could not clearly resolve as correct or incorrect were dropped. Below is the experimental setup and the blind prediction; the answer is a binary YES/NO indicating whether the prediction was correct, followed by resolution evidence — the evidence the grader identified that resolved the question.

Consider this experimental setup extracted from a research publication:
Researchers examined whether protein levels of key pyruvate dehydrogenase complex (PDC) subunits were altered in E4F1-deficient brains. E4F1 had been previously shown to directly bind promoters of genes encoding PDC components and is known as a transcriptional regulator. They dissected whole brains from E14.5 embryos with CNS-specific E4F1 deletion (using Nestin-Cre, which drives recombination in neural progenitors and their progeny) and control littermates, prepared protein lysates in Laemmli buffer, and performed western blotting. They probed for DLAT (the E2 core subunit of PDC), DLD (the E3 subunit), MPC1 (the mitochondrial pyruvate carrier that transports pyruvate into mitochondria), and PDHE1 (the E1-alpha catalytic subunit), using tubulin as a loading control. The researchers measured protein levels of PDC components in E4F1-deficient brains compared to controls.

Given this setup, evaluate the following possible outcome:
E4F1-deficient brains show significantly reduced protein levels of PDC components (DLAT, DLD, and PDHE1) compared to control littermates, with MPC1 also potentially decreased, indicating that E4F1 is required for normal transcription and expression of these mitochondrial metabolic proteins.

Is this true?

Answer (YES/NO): NO